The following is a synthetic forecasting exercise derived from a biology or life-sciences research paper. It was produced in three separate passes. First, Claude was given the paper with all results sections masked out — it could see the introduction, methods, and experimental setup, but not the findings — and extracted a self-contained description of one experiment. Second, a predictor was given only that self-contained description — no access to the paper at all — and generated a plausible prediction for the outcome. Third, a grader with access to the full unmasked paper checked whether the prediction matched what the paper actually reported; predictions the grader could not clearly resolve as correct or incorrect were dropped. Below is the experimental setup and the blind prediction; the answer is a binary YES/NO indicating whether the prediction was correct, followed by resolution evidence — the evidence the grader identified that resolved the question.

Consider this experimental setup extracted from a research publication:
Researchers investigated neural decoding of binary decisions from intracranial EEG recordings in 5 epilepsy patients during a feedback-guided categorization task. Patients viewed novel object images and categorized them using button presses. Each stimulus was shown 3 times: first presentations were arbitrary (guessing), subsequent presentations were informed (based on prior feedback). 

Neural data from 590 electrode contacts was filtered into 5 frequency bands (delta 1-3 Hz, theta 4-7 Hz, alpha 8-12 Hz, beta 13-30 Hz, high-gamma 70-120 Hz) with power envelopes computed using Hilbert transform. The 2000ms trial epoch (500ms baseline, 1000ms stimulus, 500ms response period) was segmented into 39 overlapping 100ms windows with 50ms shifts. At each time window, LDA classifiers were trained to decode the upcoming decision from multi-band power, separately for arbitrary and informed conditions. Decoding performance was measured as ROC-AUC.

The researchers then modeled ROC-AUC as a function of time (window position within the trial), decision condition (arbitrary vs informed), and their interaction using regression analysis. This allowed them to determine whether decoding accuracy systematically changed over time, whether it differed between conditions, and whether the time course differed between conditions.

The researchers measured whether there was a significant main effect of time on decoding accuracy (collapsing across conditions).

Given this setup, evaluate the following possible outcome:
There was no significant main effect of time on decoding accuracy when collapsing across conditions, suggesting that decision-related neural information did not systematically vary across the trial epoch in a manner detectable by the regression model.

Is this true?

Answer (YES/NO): YES